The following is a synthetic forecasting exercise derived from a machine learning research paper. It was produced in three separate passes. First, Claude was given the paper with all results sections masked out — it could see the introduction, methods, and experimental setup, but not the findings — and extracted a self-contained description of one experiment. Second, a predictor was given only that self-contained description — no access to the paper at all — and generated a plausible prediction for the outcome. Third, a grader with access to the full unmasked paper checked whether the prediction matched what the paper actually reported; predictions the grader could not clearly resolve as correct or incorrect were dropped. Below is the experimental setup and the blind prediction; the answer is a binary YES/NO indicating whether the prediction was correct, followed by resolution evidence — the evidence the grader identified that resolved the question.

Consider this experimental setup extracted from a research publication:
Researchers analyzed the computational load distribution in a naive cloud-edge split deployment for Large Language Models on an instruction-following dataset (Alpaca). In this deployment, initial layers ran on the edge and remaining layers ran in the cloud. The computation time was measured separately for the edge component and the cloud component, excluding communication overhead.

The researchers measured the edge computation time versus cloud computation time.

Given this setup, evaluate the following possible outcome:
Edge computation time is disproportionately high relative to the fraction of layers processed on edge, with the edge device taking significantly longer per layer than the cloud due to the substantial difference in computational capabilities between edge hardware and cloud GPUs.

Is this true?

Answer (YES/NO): NO